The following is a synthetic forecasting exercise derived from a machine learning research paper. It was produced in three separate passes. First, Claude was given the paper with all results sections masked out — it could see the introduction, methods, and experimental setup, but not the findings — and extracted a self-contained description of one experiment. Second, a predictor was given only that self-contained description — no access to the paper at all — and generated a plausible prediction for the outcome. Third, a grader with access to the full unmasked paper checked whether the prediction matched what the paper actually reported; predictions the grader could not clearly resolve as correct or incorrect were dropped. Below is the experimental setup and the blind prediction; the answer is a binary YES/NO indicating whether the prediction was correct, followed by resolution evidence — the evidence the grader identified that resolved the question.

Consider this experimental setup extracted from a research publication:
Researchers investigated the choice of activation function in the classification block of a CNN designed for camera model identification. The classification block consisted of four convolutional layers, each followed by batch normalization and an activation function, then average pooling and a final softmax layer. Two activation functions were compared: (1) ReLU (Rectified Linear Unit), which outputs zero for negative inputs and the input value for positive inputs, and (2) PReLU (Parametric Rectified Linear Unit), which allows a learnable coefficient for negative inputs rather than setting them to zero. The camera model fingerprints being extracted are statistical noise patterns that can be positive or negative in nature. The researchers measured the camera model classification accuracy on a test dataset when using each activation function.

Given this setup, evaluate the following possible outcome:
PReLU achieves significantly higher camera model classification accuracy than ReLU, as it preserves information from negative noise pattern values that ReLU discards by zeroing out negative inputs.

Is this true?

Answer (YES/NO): NO